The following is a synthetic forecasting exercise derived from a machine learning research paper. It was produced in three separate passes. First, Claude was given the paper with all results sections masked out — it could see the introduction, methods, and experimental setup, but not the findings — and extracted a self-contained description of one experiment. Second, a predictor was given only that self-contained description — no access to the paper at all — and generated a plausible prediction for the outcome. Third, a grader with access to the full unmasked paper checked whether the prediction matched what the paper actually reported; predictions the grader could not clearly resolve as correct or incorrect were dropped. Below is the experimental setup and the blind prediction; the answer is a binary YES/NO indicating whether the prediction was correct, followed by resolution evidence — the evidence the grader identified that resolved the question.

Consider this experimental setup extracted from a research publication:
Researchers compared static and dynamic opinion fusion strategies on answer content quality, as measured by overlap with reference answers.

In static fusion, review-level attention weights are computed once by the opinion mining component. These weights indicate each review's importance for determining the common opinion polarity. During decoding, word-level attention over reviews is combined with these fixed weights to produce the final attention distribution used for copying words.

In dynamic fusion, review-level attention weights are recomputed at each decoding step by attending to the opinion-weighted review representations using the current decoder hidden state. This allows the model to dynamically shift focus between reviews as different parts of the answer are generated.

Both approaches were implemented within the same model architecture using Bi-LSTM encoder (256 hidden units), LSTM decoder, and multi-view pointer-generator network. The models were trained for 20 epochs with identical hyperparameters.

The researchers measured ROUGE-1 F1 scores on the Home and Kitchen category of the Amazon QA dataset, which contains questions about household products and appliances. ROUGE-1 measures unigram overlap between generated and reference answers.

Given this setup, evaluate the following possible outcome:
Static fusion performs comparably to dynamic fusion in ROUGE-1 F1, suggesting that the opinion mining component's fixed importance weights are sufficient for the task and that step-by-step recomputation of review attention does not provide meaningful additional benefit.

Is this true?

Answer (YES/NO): YES